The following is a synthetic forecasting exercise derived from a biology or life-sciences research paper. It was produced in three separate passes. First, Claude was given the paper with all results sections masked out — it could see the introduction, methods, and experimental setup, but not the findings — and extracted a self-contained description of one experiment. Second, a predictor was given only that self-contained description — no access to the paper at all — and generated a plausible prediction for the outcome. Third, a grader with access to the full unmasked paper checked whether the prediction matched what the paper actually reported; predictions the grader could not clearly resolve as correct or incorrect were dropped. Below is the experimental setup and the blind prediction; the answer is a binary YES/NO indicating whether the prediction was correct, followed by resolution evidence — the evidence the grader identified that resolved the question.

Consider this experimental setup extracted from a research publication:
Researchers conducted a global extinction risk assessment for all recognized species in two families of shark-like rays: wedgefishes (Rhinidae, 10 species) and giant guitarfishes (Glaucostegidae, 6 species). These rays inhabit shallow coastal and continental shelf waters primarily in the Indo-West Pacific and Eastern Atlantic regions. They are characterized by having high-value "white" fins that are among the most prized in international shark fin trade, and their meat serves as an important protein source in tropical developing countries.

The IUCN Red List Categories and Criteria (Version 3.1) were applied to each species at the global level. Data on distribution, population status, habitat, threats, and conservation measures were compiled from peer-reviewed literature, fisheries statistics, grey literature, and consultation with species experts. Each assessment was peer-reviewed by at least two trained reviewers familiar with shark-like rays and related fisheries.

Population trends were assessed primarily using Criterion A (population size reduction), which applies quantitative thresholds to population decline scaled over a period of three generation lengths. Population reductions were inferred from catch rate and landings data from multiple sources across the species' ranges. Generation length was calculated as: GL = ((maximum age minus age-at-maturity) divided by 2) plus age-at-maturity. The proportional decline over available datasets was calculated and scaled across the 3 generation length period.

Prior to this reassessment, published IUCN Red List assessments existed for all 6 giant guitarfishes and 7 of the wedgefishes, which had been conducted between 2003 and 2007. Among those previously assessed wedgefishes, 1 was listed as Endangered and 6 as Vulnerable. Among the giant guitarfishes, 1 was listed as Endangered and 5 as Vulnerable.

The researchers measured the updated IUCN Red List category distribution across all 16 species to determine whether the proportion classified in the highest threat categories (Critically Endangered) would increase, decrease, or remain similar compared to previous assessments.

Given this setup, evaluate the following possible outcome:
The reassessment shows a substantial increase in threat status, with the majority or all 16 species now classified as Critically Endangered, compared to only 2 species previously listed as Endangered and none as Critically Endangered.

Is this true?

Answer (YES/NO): YES